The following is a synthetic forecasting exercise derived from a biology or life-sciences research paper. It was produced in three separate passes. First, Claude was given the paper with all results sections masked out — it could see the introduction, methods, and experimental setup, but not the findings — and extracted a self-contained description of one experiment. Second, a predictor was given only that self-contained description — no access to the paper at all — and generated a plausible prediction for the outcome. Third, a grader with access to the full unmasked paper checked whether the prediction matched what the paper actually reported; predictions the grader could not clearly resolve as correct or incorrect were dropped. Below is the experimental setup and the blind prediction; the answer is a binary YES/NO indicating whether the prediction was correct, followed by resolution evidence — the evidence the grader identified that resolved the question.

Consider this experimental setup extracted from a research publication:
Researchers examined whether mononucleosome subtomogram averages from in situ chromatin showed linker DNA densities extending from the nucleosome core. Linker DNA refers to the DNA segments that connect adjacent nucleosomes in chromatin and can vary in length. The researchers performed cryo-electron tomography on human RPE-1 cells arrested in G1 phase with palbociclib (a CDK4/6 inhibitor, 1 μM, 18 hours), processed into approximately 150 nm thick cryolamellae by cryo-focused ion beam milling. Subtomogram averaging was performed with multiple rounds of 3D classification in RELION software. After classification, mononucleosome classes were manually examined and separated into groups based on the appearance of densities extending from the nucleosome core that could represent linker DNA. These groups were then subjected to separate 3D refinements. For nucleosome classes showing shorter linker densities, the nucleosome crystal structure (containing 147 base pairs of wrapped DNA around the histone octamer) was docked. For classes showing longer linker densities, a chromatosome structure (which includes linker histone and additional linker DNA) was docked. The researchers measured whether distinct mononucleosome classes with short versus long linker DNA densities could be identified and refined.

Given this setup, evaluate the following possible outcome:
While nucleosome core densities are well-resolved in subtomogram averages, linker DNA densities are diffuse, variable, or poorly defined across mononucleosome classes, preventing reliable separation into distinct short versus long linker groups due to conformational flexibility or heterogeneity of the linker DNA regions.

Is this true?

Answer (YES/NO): NO